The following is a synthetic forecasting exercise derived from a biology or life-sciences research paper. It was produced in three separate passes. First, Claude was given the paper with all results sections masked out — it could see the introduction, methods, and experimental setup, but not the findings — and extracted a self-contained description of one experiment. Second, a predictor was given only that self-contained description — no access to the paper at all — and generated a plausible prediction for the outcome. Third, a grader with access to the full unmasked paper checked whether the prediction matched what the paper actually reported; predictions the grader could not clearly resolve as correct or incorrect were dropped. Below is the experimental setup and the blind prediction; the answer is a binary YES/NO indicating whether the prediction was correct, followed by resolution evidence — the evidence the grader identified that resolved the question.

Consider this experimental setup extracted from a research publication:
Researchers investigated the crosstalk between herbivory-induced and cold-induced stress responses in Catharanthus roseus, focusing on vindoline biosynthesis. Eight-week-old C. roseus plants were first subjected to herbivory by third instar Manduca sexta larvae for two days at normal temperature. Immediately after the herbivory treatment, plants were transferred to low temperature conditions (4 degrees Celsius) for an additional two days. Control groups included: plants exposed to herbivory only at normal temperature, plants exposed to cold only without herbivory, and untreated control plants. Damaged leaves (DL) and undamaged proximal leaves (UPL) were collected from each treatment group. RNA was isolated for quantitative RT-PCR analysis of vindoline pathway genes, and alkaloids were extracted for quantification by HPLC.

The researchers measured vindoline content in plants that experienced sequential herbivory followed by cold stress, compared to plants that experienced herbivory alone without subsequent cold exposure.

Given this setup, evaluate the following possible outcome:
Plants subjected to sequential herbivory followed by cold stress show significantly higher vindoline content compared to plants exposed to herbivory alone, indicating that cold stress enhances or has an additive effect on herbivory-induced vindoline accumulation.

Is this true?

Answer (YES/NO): NO